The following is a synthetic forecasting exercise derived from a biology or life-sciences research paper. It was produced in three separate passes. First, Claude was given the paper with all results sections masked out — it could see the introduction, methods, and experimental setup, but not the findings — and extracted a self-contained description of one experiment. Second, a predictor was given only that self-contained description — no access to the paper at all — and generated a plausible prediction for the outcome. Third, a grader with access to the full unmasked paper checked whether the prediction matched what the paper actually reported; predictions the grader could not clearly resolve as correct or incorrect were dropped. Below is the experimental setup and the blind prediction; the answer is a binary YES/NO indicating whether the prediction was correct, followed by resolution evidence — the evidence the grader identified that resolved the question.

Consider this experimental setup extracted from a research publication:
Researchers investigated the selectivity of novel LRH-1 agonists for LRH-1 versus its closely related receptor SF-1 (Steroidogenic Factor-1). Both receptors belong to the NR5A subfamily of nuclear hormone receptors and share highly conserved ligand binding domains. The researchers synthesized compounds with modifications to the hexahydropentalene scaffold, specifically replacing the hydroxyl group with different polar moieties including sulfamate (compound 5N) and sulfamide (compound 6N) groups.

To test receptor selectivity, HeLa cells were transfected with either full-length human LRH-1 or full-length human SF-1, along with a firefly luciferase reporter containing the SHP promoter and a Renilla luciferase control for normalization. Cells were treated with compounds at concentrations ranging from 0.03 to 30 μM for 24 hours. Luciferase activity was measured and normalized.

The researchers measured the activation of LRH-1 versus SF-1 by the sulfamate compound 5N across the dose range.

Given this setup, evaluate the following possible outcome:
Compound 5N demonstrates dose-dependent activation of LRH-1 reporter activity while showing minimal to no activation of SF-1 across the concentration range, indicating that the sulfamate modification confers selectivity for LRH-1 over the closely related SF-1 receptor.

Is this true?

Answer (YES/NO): NO